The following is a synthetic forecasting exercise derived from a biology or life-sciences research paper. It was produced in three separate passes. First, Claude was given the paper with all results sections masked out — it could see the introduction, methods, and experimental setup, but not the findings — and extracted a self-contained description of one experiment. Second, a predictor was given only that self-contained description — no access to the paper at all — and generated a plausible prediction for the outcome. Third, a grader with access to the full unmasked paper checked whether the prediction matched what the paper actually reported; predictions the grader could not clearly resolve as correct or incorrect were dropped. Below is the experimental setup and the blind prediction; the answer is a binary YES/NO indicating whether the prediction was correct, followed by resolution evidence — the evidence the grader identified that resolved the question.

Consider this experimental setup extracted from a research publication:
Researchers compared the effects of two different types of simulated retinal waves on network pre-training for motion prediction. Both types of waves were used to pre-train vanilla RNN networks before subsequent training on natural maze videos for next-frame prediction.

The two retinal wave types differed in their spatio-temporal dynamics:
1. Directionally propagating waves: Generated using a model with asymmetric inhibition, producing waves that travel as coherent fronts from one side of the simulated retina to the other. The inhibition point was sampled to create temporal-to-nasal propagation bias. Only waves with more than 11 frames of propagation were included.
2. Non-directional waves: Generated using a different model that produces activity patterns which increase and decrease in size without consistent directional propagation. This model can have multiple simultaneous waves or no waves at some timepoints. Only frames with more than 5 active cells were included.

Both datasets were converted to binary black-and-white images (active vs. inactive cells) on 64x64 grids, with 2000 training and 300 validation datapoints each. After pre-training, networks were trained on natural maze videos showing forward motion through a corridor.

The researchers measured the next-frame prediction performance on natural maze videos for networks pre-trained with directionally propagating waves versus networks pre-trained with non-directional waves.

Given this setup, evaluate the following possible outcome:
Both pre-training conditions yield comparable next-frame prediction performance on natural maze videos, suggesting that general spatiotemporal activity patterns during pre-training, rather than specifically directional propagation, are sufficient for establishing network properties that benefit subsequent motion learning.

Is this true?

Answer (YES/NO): YES